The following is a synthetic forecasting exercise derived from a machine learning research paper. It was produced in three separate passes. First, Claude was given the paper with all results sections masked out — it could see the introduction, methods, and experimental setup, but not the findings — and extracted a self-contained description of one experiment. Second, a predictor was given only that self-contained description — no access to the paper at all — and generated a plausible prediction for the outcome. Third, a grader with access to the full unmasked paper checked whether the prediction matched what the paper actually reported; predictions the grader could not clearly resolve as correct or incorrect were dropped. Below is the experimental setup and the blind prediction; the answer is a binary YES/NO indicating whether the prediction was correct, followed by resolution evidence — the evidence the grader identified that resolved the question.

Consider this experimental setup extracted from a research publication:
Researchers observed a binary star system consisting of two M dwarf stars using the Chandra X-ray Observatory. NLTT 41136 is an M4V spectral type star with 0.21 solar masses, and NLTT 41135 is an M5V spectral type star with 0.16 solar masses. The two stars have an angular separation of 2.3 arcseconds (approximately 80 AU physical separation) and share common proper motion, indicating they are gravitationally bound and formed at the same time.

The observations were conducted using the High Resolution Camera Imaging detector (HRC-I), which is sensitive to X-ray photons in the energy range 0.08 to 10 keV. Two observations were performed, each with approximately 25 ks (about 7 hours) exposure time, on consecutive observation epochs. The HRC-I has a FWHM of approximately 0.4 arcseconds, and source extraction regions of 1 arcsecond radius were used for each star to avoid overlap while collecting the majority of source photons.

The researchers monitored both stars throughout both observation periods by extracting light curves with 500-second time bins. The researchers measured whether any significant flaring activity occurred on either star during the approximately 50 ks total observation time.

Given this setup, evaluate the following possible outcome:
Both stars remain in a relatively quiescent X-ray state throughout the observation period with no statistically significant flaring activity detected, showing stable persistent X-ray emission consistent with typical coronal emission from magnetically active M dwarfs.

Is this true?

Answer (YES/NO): NO